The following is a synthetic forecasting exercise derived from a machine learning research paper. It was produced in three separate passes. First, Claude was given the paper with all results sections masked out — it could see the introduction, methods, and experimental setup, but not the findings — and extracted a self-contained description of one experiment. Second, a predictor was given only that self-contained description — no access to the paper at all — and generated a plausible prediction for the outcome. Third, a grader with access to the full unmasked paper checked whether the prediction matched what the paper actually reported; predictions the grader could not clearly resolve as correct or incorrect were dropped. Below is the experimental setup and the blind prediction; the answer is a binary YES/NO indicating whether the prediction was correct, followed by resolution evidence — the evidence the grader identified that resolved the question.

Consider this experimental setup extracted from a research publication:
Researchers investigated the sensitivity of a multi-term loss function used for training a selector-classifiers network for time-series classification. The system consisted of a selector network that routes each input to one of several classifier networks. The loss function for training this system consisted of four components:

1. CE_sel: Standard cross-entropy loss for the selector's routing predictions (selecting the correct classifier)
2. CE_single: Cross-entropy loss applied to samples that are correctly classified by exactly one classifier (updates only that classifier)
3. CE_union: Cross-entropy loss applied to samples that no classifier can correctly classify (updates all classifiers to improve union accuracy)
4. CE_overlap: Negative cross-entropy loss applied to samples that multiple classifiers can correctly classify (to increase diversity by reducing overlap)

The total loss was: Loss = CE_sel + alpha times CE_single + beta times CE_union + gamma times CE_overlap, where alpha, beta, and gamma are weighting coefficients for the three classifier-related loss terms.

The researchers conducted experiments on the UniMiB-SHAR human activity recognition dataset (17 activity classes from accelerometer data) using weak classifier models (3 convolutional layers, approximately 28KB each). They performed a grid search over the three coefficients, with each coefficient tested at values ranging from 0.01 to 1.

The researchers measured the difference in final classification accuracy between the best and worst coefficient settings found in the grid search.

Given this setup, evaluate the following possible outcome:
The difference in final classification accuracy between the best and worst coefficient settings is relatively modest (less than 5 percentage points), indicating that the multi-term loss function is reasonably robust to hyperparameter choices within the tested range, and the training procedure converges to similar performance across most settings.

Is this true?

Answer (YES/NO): YES